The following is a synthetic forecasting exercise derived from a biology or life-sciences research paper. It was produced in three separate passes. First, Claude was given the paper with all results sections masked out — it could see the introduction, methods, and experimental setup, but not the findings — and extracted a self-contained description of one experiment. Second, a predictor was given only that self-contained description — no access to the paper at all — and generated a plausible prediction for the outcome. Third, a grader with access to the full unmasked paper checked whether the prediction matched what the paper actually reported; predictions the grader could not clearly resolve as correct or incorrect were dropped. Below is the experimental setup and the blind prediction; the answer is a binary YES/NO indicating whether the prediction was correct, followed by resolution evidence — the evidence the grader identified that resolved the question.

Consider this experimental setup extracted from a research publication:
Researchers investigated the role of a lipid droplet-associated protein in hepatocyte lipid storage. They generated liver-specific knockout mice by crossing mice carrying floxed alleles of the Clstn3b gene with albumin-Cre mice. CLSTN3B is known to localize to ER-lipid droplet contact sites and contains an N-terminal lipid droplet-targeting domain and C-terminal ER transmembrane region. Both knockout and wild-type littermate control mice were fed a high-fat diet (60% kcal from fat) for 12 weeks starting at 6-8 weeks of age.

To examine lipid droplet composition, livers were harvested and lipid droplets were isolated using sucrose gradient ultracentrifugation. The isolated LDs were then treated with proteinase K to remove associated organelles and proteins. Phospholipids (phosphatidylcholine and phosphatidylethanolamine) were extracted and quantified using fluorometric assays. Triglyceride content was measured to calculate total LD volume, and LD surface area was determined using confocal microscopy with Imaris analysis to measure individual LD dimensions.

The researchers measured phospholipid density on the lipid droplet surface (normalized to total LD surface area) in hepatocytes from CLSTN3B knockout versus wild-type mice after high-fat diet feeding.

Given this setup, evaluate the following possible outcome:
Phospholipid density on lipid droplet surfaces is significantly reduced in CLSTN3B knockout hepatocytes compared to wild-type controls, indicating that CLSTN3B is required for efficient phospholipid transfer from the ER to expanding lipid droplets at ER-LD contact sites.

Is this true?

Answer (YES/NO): YES